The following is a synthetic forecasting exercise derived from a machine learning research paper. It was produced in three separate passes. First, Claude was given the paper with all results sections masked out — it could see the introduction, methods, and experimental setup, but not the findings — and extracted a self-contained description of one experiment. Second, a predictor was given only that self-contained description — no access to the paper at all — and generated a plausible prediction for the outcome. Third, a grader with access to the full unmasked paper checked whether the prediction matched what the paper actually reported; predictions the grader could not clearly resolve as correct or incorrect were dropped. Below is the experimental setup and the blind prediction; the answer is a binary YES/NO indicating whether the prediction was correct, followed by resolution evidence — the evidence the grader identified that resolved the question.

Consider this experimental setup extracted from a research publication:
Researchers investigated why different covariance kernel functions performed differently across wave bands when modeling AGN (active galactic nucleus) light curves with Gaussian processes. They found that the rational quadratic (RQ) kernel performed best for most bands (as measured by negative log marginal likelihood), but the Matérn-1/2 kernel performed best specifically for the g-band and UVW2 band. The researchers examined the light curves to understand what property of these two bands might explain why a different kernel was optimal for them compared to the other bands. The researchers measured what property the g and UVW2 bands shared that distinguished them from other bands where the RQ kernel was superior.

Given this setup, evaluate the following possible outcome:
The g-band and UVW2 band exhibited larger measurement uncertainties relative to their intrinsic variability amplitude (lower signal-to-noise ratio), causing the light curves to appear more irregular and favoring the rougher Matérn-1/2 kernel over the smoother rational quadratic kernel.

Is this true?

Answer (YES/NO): NO